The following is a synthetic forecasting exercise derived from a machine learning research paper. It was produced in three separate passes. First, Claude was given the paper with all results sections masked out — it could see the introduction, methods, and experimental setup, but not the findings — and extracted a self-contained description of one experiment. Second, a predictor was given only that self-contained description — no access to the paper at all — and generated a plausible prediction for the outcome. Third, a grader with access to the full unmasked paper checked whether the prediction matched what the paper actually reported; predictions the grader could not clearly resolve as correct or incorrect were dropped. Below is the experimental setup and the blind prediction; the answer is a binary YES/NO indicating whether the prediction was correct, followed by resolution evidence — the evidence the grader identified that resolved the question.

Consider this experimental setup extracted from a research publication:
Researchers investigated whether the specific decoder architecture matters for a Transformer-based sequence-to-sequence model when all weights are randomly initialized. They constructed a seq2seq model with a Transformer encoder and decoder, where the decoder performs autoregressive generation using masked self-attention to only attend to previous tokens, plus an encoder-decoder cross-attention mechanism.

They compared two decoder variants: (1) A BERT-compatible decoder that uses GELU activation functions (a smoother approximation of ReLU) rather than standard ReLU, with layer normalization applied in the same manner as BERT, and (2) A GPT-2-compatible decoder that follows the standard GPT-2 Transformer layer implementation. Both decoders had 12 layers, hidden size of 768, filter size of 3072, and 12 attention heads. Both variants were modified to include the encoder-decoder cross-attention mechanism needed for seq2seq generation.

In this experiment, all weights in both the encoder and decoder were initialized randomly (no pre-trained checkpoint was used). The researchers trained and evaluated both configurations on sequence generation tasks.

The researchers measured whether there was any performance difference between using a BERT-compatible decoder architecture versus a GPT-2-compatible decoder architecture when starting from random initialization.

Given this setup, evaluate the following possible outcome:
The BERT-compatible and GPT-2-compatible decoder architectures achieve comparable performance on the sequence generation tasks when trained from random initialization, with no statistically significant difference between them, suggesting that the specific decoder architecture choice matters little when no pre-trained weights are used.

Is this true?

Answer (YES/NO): YES